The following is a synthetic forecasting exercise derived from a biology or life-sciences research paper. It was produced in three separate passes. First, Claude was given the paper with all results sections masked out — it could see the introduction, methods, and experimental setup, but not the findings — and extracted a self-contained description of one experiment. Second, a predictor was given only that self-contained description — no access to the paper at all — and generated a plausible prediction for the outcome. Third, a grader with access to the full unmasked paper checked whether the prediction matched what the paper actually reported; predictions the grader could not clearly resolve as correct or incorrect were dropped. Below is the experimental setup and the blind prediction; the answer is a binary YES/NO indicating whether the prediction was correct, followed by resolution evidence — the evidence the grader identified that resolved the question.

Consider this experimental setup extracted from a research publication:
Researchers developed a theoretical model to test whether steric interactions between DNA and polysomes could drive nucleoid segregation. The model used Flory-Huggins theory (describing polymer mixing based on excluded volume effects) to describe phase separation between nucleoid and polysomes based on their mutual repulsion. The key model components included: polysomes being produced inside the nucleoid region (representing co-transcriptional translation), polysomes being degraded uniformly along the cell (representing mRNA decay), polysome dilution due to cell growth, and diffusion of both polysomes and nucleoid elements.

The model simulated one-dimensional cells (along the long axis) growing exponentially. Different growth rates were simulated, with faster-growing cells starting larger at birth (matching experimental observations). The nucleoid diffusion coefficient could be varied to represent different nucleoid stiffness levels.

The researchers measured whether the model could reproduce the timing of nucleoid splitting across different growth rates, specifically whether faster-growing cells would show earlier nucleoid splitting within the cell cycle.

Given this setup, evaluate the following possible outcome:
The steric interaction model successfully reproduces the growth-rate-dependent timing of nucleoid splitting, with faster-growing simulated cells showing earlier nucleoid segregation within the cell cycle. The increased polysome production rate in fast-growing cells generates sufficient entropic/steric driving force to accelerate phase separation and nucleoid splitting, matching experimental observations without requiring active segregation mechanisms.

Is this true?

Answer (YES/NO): YES